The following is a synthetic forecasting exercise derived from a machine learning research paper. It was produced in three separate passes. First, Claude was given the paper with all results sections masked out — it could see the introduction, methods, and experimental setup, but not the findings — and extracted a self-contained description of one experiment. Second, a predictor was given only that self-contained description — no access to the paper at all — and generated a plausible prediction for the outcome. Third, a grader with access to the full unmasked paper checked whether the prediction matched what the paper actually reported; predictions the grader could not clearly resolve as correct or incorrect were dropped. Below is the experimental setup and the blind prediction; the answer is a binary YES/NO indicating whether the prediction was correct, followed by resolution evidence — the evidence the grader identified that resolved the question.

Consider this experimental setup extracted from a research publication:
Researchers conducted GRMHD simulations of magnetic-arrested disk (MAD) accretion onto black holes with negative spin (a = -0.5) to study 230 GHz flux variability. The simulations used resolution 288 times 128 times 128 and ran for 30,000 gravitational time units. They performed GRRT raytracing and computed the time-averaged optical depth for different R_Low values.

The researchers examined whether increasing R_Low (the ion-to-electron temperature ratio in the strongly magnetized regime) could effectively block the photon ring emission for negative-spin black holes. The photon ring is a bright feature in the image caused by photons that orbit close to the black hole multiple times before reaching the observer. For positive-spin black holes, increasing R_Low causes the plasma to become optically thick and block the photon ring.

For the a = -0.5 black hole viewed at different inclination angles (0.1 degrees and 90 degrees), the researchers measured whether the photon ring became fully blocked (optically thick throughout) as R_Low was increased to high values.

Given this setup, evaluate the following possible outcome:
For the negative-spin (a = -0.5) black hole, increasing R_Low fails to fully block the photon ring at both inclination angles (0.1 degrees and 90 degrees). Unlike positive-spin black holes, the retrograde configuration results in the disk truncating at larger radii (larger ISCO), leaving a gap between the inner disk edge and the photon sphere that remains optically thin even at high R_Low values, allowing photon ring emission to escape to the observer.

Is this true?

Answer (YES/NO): NO